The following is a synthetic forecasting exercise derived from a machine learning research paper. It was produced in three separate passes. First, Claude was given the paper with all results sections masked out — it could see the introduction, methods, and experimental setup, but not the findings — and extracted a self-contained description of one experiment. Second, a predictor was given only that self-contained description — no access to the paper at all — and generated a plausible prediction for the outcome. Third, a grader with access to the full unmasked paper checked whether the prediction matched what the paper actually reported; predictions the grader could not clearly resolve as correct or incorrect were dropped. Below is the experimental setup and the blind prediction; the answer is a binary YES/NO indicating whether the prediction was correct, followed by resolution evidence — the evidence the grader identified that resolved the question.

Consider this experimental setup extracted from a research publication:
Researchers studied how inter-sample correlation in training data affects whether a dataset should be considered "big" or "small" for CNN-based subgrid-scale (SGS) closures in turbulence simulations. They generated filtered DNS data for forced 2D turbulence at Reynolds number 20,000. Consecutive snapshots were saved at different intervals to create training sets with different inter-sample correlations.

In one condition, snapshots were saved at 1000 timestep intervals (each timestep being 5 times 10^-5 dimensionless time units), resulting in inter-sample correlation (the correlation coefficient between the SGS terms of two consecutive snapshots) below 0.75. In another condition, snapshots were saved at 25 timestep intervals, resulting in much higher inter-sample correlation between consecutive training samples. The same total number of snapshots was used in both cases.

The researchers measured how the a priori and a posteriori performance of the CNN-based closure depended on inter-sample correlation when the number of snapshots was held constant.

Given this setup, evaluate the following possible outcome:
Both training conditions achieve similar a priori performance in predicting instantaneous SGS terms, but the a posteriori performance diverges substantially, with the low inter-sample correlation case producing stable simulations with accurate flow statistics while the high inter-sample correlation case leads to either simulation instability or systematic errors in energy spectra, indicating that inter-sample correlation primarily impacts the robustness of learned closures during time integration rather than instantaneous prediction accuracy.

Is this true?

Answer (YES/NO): NO